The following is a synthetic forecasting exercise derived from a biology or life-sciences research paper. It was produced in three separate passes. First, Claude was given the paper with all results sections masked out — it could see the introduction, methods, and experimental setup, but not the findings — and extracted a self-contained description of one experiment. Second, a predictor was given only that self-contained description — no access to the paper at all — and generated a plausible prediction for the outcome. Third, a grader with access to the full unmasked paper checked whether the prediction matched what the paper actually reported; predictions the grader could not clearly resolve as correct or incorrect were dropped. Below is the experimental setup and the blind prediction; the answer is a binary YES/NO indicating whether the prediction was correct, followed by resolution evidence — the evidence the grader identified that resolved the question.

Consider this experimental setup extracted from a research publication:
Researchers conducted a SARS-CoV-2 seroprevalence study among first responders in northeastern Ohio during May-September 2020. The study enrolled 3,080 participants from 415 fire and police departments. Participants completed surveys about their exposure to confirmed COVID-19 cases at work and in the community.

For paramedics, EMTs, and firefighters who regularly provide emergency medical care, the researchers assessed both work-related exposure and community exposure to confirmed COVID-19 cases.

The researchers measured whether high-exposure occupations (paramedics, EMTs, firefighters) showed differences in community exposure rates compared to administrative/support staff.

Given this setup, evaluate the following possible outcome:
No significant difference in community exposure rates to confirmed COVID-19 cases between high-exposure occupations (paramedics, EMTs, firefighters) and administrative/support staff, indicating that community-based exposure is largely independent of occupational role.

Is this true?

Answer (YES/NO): NO